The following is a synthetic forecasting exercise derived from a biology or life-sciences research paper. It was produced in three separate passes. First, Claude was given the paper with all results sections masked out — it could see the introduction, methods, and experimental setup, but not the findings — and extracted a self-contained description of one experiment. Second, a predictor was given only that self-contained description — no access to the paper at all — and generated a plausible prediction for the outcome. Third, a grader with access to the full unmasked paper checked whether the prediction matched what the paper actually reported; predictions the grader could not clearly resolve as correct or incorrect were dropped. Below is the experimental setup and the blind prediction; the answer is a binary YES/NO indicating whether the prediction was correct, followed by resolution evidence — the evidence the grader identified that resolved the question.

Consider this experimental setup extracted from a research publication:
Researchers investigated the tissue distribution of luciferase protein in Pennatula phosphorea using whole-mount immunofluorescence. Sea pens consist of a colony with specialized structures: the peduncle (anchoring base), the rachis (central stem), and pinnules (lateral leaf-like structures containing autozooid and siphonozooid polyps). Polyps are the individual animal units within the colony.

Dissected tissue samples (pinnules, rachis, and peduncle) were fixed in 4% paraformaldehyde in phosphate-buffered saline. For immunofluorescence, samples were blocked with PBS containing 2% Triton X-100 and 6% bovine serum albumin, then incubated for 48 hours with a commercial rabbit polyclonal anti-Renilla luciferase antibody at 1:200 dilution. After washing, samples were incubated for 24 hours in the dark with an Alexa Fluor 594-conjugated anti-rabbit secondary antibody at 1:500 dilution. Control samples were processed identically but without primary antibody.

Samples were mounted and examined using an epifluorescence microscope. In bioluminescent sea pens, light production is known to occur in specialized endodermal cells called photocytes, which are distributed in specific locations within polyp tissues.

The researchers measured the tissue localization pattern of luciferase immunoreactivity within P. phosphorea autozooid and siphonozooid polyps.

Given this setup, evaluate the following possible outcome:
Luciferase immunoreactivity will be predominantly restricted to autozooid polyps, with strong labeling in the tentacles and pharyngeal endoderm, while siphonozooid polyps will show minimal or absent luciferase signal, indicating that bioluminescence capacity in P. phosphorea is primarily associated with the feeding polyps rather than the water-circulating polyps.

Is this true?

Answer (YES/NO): NO